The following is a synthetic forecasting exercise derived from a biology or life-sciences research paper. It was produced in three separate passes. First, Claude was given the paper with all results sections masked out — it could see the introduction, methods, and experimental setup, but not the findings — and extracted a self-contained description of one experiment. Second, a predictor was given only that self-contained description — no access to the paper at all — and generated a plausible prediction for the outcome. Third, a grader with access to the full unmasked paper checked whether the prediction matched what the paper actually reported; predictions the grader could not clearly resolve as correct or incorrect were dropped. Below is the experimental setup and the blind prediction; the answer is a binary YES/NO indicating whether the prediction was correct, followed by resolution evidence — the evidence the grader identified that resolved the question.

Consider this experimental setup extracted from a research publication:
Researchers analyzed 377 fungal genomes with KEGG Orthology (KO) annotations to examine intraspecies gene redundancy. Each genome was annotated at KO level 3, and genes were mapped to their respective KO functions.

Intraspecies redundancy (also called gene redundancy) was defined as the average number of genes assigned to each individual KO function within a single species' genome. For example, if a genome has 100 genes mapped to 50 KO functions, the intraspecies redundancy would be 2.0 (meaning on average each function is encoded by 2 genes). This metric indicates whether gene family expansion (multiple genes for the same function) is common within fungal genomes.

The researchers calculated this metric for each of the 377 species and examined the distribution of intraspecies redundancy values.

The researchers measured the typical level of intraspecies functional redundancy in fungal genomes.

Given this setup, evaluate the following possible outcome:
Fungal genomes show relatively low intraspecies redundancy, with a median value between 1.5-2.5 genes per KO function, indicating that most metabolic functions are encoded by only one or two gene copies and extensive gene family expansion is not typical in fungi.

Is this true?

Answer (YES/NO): YES